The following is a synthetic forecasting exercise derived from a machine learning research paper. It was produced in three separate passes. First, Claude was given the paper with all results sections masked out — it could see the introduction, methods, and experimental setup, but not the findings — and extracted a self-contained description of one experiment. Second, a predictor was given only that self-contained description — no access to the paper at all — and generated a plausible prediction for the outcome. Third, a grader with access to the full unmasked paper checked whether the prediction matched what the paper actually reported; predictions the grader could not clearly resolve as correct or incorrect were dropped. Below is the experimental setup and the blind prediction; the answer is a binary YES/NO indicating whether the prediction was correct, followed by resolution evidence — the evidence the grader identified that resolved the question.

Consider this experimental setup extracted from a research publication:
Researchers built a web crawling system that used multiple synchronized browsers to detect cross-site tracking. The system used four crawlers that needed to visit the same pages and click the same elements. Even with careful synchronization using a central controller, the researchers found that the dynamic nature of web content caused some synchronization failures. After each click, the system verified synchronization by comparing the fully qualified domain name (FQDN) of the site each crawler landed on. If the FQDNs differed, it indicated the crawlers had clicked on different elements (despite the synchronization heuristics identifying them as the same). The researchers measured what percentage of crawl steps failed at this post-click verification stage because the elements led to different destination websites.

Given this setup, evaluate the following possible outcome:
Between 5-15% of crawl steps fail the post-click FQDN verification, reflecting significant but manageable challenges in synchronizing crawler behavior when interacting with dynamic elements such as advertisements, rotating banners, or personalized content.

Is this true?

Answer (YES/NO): NO